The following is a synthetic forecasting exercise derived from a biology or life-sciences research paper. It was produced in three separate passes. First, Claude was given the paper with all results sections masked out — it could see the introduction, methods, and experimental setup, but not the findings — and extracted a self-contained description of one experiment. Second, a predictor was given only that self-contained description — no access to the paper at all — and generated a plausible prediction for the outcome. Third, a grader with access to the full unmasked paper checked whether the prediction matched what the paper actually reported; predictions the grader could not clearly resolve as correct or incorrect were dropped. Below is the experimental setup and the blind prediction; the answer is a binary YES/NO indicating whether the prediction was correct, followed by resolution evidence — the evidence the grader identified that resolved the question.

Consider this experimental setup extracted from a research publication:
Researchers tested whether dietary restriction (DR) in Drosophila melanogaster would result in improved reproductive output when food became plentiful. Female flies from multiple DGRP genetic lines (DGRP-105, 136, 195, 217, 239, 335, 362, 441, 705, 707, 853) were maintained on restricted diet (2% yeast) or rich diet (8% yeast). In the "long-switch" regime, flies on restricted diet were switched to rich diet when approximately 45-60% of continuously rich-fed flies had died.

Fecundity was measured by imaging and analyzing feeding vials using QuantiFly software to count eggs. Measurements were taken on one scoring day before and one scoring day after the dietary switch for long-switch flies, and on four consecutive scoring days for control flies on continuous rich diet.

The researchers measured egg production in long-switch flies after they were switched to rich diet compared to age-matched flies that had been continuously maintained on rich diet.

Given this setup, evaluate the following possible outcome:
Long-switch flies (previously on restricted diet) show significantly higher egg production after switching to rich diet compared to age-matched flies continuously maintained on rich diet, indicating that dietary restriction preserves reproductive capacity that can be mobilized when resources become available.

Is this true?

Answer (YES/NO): NO